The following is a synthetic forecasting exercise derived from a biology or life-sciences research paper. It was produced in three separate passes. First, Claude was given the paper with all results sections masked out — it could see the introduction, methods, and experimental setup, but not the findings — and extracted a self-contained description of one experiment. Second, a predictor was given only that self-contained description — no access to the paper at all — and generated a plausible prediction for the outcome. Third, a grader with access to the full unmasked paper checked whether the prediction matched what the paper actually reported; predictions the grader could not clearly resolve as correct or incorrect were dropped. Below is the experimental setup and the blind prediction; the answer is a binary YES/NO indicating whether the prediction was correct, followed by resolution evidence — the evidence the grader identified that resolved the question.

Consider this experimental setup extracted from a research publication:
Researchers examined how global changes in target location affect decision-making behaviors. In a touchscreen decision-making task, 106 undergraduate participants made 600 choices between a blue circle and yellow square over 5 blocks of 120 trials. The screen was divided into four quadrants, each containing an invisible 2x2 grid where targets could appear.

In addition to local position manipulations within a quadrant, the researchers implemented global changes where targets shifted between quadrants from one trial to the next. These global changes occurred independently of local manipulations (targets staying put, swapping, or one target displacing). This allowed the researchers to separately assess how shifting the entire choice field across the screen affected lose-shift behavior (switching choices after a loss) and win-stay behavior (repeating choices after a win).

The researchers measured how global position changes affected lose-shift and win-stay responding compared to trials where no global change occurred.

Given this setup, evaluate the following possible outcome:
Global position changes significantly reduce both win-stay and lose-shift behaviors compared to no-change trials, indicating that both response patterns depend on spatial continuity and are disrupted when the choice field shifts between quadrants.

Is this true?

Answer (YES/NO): NO